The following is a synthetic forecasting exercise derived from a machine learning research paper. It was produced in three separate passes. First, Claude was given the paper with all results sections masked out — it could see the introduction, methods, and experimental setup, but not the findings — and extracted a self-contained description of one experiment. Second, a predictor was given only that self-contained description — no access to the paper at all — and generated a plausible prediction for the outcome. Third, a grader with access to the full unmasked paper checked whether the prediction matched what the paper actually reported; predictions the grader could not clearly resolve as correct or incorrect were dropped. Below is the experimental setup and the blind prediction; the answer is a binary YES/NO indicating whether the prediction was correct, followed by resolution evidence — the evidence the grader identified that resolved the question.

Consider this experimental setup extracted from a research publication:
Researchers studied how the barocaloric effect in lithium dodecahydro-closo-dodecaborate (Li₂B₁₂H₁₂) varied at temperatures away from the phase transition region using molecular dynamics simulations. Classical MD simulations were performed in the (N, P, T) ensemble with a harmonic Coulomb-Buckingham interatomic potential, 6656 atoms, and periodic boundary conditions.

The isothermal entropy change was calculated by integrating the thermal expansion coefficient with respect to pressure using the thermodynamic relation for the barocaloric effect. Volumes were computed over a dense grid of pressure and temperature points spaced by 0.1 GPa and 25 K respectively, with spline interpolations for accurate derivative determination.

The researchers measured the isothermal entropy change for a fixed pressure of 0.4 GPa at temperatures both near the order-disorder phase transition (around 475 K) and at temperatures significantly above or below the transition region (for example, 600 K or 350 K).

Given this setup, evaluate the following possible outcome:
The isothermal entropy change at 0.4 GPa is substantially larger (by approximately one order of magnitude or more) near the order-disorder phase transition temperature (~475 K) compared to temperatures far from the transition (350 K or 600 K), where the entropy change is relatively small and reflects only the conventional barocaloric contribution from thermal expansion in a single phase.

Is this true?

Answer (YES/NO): NO